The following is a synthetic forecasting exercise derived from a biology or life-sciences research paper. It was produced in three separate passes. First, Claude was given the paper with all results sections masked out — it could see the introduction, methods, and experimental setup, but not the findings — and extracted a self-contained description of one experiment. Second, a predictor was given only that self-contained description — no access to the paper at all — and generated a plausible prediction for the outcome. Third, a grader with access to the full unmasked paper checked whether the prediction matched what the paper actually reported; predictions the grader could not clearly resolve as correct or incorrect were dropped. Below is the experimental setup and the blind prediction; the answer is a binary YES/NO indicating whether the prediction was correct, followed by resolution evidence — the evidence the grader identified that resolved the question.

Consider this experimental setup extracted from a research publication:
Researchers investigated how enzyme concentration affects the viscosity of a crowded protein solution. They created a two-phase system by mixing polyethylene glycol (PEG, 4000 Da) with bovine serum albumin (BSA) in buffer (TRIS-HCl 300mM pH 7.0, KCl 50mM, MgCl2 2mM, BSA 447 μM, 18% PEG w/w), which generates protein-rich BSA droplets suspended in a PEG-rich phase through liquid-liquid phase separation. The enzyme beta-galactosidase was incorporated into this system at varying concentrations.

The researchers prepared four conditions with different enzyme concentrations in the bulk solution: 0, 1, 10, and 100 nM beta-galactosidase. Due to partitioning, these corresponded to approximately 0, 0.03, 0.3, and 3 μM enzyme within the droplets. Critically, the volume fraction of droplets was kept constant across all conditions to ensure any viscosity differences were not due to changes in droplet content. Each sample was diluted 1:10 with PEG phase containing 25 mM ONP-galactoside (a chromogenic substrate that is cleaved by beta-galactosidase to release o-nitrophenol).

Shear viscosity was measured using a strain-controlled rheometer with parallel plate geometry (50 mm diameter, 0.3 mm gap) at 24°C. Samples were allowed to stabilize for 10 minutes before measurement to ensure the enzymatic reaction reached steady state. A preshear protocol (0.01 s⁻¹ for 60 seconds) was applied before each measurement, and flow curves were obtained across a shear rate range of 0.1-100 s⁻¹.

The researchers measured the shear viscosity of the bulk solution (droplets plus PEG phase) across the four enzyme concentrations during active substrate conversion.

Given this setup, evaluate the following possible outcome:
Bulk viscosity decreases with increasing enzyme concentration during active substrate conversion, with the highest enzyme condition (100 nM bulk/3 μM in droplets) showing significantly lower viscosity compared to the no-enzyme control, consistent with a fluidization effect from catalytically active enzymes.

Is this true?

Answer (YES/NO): YES